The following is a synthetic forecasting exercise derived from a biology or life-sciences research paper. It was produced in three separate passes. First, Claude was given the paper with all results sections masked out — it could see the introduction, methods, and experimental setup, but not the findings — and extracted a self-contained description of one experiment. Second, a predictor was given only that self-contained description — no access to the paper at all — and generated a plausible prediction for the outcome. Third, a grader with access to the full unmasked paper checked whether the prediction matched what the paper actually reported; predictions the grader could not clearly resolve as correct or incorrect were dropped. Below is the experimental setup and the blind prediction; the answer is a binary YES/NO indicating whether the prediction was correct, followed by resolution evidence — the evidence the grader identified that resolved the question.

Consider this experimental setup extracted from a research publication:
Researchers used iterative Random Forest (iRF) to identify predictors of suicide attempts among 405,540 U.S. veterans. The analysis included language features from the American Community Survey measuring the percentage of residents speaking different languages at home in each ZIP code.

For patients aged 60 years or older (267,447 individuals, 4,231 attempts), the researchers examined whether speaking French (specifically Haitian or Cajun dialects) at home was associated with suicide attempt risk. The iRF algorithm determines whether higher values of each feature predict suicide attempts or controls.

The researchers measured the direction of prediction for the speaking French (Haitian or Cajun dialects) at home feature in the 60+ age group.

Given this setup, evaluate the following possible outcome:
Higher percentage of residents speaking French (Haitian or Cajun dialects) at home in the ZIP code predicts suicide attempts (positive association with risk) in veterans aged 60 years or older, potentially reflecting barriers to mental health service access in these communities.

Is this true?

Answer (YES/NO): NO